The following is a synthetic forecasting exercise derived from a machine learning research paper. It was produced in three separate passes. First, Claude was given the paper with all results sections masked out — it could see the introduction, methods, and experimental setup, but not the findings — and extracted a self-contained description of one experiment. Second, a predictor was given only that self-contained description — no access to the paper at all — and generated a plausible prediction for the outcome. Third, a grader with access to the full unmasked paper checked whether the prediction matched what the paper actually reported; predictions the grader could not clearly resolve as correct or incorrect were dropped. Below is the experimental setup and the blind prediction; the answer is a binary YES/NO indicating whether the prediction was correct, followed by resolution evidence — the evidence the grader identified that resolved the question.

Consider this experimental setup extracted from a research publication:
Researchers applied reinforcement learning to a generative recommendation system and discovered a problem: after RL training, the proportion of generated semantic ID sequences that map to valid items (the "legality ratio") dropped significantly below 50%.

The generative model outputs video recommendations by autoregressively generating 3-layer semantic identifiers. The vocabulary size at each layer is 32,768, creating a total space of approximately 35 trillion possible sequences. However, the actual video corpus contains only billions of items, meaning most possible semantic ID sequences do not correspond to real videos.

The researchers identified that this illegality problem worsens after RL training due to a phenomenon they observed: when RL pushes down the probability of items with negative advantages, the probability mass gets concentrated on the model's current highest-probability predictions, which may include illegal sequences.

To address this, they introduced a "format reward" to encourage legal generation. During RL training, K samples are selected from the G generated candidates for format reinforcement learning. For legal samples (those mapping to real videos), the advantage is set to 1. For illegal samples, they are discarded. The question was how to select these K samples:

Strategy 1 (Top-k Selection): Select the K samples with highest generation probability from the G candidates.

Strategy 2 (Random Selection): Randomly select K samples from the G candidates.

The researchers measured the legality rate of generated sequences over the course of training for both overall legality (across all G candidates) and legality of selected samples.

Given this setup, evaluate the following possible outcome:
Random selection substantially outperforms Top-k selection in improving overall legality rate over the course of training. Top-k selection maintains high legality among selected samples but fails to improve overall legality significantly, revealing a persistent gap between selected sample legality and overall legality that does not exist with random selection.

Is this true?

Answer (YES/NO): NO